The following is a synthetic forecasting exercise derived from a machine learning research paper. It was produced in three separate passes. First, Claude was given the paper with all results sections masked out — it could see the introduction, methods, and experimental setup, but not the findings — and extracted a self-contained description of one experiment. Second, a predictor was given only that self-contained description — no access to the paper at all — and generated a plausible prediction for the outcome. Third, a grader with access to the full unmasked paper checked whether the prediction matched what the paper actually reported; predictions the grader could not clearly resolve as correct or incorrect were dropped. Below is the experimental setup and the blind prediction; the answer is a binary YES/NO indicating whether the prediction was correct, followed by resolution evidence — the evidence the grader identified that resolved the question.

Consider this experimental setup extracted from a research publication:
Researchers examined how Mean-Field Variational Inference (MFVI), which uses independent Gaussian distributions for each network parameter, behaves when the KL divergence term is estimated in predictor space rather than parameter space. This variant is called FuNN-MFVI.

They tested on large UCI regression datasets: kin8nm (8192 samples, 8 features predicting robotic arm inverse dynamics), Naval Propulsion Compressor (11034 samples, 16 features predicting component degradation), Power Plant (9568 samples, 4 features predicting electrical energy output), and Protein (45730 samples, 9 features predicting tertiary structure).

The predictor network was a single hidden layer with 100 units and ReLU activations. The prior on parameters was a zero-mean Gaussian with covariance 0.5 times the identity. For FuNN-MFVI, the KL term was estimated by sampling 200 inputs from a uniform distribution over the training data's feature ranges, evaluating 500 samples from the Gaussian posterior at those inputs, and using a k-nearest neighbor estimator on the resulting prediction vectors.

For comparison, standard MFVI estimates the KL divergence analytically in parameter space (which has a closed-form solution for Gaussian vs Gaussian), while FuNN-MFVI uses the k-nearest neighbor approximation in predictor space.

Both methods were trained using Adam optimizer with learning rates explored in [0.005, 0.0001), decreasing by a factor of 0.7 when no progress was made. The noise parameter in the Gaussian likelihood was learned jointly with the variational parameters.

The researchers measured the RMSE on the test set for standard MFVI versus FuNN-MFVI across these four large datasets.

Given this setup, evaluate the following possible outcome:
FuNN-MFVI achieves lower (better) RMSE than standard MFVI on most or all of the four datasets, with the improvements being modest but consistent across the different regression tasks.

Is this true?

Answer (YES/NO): NO